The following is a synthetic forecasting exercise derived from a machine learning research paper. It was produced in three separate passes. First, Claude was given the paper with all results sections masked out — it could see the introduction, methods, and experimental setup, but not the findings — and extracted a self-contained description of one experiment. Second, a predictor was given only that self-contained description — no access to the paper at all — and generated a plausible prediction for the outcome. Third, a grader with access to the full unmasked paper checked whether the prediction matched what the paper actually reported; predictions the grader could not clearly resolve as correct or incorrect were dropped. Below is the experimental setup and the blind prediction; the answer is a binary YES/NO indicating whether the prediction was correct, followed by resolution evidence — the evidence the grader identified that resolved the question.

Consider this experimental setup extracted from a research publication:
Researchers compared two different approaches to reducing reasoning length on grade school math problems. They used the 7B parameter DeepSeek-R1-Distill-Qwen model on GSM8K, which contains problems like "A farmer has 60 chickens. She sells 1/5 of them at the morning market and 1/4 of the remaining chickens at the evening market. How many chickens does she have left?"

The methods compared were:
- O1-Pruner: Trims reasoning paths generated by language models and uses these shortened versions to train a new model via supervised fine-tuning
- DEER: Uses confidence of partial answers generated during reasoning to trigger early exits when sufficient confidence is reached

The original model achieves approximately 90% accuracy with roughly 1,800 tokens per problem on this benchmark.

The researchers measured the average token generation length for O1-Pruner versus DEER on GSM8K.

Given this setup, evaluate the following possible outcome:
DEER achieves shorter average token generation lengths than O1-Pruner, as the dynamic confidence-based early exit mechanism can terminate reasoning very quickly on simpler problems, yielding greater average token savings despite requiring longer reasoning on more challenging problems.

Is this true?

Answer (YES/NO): NO